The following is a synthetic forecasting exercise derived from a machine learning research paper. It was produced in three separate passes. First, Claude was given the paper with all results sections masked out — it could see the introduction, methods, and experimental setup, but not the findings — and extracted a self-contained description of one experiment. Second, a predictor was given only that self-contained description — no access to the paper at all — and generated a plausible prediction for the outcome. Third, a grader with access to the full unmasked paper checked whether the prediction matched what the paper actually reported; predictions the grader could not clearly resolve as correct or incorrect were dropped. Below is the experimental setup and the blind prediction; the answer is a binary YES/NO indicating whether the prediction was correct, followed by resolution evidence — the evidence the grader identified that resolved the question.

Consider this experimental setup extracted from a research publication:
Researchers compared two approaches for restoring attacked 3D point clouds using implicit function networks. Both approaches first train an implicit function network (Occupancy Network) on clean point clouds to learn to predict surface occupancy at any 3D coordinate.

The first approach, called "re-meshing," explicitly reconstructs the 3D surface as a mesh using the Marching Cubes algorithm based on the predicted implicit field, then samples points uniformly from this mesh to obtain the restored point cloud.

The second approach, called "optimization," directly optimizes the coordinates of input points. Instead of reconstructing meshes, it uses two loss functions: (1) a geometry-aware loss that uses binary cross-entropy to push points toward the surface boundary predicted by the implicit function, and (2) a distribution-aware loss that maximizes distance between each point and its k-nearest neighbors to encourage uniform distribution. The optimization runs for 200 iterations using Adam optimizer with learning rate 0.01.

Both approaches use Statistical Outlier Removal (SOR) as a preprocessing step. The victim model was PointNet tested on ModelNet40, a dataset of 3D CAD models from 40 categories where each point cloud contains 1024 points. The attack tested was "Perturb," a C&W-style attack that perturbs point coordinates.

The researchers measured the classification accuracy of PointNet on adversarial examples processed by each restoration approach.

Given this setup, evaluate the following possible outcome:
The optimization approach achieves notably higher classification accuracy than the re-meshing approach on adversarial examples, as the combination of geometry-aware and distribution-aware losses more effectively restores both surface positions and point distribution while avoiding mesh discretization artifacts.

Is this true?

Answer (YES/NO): YES